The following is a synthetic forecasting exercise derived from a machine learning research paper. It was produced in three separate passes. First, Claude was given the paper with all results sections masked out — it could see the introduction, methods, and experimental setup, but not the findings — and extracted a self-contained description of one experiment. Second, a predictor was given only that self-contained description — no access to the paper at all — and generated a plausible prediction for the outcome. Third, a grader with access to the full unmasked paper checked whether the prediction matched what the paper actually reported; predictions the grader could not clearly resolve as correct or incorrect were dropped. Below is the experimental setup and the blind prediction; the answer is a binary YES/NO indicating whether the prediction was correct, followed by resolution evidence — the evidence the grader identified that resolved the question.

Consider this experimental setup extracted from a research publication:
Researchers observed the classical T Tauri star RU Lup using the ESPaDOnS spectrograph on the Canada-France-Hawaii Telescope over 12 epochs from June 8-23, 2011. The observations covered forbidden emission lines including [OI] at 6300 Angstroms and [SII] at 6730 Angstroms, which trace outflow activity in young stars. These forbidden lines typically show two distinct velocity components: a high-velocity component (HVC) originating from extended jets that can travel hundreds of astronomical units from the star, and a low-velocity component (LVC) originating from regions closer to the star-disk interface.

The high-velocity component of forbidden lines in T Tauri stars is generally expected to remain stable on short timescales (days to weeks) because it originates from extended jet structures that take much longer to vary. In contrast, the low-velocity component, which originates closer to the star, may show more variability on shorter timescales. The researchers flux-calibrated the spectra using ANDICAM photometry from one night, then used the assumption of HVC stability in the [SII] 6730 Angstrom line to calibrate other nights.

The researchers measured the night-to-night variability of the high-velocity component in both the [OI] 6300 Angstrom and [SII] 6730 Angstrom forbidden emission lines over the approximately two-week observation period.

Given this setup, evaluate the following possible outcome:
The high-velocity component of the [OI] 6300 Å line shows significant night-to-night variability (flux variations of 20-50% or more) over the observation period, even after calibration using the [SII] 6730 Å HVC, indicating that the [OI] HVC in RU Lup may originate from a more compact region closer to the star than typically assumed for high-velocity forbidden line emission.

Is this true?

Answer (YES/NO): NO